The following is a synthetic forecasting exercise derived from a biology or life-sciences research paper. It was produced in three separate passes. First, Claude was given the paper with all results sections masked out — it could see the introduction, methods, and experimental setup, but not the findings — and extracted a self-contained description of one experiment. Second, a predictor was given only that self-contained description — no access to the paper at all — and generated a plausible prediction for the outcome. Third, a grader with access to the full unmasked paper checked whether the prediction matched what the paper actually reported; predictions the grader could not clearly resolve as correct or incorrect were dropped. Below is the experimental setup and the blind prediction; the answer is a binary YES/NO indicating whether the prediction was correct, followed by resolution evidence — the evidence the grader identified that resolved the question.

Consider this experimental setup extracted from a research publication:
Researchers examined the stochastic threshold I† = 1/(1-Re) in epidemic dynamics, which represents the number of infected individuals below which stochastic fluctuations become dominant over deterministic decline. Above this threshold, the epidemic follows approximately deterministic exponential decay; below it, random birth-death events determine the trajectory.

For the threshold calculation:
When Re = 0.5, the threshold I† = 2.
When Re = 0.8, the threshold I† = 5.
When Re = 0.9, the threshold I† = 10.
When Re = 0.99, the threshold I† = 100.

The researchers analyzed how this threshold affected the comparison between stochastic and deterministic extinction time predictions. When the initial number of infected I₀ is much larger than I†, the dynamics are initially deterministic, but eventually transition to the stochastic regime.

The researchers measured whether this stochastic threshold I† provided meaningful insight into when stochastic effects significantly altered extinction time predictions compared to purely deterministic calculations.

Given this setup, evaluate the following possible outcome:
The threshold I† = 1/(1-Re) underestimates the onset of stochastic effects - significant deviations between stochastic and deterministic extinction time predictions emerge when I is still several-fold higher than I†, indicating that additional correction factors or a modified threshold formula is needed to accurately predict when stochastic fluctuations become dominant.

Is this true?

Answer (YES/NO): NO